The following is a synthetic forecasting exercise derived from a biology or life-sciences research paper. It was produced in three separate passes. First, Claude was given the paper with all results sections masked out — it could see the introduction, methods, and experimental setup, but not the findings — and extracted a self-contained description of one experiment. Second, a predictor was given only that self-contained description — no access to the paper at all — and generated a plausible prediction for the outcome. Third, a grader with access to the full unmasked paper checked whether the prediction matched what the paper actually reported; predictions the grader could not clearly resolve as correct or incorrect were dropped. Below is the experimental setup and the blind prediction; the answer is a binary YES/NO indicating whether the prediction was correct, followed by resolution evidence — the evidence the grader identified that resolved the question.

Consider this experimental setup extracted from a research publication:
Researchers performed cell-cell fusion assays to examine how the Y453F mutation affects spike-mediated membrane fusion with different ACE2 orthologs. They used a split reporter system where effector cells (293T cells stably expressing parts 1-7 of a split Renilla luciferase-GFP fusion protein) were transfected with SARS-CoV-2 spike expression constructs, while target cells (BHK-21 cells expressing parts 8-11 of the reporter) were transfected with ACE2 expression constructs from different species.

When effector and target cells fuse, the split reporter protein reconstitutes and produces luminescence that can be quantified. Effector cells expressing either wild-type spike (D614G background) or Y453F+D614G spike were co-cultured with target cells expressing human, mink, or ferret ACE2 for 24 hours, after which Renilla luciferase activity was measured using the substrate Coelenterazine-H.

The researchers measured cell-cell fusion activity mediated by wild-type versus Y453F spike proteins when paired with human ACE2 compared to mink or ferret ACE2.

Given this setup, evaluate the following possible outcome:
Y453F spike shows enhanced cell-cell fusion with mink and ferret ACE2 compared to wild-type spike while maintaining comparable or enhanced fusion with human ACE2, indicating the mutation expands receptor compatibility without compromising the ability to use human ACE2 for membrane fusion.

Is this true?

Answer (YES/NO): YES